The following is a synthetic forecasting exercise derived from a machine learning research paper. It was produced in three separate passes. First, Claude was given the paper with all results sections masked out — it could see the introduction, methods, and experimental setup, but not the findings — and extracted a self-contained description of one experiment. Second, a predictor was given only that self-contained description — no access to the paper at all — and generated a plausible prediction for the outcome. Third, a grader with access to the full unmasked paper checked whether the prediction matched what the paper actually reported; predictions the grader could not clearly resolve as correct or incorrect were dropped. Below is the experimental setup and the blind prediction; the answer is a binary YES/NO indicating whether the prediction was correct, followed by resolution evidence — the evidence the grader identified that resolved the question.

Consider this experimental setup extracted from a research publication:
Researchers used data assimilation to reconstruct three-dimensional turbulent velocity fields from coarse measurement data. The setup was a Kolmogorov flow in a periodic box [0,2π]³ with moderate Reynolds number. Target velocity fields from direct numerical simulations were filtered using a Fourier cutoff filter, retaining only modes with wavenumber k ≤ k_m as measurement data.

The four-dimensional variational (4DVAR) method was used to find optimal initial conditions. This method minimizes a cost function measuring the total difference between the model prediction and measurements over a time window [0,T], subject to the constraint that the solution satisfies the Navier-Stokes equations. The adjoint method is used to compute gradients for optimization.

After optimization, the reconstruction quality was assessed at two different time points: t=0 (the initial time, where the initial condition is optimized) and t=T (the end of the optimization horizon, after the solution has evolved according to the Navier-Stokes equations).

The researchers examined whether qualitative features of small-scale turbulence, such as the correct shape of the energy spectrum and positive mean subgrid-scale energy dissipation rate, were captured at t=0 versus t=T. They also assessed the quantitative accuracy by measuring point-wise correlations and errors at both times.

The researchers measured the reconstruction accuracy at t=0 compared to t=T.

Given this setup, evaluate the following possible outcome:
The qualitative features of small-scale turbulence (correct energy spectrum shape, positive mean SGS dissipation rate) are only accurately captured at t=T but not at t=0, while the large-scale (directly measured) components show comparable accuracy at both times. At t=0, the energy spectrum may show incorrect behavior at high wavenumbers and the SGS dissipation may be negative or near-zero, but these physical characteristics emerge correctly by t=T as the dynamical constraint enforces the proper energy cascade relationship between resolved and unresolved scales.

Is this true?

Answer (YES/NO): NO